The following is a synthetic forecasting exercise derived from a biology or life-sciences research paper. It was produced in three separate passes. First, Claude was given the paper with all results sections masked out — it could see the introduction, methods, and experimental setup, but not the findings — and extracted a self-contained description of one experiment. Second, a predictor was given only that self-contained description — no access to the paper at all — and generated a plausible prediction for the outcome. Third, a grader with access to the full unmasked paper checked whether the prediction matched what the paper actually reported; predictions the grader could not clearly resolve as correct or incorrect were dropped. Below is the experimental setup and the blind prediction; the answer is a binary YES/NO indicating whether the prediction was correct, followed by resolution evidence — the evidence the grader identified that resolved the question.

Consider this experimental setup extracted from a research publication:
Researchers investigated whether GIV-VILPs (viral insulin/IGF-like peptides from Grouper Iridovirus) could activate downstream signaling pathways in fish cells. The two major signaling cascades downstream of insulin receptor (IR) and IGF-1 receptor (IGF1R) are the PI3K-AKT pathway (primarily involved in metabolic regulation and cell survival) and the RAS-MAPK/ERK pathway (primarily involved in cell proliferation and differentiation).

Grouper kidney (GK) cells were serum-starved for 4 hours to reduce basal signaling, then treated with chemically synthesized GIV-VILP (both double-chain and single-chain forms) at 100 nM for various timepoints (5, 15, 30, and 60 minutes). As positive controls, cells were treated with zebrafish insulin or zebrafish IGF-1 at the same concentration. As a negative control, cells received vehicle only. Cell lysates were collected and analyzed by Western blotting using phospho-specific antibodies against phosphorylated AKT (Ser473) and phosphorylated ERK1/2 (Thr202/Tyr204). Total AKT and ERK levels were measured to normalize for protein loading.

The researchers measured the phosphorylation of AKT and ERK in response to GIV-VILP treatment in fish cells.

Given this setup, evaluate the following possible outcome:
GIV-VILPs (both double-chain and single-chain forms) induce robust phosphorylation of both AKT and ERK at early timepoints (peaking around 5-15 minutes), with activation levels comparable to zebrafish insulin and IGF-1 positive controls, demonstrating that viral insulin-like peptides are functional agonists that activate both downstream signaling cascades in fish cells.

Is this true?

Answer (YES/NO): NO